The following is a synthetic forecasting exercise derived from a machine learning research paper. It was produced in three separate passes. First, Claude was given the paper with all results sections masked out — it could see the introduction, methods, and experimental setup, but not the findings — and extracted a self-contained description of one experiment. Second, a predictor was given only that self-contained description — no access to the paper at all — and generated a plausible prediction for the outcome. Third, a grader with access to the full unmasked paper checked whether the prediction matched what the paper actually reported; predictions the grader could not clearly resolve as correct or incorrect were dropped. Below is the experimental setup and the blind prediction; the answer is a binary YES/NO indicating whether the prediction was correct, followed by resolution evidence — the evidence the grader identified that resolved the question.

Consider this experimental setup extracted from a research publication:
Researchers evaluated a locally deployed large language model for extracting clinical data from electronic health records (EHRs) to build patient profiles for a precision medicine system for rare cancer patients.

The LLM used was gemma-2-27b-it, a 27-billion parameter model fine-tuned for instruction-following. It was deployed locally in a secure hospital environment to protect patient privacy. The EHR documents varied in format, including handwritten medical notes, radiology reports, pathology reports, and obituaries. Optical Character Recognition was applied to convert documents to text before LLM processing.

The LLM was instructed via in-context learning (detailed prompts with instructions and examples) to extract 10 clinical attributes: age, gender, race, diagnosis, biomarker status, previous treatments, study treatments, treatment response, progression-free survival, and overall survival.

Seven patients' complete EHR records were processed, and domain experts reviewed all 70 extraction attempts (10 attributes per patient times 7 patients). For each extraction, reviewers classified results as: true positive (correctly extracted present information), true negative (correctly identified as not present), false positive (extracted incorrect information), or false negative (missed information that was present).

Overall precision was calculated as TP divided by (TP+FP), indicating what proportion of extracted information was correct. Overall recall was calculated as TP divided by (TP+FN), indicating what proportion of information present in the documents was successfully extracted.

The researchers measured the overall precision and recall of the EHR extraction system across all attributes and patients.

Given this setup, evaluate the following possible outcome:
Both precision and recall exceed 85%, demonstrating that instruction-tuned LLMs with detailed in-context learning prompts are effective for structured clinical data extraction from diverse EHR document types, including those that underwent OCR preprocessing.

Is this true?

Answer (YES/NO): NO